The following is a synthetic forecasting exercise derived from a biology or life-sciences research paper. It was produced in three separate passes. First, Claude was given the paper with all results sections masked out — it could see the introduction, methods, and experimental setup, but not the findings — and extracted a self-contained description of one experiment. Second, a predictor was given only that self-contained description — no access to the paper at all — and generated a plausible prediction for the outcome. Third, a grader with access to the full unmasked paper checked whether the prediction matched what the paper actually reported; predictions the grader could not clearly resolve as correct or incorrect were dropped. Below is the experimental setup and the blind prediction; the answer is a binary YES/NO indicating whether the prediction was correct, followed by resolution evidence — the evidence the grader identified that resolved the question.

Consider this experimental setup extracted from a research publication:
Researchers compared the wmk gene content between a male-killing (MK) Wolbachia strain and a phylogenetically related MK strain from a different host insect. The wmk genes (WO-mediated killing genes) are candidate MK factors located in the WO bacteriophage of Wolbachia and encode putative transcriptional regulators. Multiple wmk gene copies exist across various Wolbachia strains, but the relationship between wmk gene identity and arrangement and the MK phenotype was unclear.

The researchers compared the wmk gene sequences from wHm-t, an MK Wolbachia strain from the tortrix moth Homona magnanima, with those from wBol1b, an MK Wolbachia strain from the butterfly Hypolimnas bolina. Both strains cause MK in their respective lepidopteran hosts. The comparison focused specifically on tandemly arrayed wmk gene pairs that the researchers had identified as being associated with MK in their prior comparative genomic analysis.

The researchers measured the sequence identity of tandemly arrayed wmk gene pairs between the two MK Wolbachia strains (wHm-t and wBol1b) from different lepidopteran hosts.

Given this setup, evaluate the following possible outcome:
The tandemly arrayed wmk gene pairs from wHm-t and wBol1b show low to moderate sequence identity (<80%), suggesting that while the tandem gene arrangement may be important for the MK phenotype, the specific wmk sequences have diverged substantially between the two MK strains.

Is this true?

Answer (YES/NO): NO